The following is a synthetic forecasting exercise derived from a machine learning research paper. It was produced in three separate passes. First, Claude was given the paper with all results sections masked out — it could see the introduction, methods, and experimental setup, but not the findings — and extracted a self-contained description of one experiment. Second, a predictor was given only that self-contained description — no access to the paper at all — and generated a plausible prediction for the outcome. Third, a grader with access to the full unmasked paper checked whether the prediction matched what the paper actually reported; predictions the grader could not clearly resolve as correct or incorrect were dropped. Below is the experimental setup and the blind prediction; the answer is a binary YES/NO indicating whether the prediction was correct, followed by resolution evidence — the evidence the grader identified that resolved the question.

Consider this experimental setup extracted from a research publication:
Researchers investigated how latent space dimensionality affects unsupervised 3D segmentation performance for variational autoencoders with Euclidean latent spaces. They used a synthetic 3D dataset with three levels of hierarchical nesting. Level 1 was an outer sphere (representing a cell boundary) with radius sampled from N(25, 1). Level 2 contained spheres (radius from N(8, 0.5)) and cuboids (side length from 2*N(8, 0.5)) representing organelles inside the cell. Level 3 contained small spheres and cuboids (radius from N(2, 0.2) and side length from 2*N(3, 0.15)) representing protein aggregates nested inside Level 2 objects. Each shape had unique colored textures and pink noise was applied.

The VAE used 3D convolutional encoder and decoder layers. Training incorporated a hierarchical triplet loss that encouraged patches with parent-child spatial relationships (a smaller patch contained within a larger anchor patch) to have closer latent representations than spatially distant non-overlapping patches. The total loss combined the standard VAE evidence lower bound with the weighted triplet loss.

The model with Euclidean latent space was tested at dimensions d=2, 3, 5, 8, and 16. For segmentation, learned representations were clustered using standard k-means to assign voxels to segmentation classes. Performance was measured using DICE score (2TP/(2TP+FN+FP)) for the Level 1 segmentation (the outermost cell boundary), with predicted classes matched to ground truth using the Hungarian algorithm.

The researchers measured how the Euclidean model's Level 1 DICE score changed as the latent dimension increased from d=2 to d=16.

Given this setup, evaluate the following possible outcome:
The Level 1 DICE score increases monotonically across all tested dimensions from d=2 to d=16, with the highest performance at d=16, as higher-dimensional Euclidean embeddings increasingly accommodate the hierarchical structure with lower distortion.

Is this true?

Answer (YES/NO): YES